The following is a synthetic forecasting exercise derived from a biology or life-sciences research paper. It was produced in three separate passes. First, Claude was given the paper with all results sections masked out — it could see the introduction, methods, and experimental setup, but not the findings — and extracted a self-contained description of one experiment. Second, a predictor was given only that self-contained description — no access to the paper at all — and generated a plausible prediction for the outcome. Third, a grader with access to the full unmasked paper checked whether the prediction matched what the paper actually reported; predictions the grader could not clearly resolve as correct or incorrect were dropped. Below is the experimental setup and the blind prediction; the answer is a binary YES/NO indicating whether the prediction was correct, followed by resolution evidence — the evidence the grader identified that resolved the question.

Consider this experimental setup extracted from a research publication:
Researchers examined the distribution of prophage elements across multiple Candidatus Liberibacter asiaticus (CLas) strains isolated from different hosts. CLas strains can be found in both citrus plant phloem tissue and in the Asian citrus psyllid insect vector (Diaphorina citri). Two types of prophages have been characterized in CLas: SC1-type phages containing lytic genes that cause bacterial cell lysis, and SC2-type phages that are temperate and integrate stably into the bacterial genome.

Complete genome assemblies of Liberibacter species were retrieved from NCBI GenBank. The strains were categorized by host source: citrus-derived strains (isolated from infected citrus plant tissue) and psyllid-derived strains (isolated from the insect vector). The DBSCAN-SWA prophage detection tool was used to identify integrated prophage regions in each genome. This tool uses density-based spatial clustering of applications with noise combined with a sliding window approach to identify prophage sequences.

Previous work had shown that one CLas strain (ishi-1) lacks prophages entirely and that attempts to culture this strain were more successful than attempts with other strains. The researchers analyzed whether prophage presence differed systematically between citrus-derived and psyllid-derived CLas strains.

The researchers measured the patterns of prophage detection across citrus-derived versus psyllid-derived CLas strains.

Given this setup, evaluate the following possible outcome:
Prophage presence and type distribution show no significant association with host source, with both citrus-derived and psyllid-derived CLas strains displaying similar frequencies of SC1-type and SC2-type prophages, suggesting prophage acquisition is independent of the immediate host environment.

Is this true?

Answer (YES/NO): NO